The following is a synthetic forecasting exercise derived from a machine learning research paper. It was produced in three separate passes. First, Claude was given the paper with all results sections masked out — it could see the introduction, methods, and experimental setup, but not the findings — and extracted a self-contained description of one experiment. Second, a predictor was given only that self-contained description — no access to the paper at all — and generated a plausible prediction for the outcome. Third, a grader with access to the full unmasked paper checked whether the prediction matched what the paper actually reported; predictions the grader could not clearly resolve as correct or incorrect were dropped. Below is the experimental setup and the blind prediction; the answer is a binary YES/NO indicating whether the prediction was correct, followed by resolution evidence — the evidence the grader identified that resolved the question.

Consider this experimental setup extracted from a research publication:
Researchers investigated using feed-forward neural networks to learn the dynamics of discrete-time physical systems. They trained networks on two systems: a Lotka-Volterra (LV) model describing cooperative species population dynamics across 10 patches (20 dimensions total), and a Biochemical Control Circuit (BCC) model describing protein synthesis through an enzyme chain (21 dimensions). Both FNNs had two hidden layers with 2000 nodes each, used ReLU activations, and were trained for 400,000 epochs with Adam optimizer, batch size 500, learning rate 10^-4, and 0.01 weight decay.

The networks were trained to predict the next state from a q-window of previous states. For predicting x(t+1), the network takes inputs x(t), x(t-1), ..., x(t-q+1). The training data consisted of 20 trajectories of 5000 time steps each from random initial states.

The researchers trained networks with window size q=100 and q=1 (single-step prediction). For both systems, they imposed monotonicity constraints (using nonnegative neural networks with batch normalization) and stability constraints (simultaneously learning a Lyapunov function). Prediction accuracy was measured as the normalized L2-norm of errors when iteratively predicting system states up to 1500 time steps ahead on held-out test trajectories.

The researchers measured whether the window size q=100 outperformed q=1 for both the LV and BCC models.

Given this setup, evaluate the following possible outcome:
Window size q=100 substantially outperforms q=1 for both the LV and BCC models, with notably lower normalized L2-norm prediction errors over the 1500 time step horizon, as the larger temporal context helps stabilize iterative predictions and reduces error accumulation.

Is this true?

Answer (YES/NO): NO